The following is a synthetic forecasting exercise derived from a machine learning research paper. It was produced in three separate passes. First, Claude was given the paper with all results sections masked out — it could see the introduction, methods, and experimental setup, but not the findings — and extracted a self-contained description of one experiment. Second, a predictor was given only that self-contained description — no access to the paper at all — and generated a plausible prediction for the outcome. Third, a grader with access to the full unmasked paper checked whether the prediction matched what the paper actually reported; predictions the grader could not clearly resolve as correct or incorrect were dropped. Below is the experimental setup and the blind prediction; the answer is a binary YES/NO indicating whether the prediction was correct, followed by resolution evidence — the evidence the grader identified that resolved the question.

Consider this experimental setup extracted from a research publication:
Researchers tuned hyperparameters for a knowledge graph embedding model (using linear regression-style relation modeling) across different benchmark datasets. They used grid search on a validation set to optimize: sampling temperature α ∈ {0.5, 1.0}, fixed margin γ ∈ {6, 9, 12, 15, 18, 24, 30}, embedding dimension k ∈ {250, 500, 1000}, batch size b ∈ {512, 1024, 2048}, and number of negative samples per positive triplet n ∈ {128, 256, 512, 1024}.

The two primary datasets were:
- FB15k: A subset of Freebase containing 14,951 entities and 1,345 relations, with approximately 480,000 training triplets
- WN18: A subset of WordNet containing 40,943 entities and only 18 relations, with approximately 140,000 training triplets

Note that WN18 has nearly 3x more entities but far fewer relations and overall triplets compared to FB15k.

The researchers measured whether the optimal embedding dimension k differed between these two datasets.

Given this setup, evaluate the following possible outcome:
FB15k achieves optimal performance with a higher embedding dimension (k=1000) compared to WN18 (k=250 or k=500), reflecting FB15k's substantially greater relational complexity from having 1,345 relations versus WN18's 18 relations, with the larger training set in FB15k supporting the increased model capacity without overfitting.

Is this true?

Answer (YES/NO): YES